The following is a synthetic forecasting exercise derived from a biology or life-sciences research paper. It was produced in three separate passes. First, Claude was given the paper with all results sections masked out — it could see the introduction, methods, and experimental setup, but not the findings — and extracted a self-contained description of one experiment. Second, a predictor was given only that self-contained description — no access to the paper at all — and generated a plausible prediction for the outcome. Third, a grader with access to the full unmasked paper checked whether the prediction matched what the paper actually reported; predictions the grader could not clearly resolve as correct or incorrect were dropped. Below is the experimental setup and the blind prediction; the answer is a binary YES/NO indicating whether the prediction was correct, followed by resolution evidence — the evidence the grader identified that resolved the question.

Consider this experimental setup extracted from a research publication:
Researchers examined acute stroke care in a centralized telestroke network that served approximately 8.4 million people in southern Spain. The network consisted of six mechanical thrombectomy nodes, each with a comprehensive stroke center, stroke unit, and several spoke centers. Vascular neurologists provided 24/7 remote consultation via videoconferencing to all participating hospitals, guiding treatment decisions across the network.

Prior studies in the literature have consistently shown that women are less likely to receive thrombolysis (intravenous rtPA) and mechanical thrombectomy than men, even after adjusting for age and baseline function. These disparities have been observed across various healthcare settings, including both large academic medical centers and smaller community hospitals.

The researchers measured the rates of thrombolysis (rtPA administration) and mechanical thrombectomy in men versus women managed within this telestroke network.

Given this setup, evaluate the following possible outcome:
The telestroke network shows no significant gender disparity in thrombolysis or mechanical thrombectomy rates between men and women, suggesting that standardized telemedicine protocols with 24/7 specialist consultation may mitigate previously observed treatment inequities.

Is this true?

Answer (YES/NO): YES